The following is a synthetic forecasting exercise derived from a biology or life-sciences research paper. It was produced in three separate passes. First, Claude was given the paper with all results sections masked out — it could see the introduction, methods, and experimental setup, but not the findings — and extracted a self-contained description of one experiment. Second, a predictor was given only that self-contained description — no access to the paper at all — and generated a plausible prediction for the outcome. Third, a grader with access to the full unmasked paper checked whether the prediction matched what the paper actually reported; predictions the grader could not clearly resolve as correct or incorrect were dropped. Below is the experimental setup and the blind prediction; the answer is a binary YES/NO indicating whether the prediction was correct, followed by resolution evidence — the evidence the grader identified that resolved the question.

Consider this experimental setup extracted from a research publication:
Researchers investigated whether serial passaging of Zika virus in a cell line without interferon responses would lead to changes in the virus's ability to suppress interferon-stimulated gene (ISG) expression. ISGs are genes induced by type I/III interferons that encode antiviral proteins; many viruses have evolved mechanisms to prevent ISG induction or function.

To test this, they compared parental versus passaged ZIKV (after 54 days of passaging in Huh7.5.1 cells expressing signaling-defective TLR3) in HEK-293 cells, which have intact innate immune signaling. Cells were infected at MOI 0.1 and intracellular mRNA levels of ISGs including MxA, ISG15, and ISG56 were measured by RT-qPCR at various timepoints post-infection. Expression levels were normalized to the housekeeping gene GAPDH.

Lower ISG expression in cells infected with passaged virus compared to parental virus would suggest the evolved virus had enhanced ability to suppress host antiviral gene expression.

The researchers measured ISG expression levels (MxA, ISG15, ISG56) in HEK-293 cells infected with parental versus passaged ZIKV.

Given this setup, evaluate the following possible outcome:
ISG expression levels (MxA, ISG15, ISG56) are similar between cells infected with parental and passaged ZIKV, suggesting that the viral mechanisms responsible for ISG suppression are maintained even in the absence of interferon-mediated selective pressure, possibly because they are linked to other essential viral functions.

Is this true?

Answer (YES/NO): YES